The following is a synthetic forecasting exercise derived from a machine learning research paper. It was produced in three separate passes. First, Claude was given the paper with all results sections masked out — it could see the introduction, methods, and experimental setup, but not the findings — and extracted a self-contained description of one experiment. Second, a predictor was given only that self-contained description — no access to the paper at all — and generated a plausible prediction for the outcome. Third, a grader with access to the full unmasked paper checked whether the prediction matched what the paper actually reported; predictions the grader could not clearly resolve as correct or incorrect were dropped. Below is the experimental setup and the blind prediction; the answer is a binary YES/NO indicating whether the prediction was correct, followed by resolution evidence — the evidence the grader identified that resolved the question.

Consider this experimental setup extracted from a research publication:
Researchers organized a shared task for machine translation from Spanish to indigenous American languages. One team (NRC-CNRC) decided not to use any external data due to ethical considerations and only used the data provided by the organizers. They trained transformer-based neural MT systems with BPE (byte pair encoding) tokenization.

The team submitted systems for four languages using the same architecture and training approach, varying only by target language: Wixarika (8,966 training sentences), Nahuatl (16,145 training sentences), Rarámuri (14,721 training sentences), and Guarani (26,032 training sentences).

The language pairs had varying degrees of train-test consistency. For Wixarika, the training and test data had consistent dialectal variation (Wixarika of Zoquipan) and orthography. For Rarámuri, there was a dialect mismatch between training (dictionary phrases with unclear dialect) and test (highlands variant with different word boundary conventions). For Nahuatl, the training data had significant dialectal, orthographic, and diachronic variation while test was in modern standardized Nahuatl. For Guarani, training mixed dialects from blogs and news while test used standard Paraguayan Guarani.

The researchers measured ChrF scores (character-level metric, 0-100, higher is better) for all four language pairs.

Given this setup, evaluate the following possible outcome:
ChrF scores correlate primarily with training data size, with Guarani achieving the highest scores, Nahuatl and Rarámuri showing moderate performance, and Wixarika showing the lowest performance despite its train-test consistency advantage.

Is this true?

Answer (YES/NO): NO